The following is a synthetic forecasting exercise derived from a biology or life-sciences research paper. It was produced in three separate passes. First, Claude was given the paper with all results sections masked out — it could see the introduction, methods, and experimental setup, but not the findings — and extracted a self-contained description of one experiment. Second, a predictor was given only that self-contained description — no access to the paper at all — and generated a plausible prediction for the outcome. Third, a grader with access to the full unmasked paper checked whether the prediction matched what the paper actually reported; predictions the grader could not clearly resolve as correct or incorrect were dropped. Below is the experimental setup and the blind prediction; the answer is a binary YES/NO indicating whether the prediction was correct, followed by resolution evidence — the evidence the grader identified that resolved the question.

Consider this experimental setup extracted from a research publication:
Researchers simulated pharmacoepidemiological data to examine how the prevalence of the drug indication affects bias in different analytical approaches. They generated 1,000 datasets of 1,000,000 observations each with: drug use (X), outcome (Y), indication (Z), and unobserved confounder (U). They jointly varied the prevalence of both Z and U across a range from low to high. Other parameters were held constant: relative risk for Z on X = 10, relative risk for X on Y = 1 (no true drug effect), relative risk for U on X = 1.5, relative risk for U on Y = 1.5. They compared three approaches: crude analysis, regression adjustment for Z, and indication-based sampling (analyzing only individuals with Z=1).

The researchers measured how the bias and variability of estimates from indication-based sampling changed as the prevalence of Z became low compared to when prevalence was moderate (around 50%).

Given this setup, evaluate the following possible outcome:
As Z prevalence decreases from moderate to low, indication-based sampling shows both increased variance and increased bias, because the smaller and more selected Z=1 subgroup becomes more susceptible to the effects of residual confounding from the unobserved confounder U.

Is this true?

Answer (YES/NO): YES